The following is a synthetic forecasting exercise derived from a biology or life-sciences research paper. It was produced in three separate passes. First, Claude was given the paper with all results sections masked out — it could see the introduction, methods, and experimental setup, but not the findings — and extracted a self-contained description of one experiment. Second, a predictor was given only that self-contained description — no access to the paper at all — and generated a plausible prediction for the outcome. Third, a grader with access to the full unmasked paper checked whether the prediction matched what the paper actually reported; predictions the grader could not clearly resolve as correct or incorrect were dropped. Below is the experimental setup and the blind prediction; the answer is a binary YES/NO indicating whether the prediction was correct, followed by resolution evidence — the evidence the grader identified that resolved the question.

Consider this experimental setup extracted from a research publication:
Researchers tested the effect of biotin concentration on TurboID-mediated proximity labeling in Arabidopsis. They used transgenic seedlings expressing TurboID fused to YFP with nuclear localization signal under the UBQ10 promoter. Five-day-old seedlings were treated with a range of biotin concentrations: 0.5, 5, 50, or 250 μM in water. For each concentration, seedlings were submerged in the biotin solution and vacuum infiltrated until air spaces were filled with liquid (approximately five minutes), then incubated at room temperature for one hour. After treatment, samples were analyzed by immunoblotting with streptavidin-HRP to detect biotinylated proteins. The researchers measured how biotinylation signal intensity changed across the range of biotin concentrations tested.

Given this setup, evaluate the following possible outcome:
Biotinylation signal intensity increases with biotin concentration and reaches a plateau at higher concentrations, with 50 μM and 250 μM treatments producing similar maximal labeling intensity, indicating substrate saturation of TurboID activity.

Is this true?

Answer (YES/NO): YES